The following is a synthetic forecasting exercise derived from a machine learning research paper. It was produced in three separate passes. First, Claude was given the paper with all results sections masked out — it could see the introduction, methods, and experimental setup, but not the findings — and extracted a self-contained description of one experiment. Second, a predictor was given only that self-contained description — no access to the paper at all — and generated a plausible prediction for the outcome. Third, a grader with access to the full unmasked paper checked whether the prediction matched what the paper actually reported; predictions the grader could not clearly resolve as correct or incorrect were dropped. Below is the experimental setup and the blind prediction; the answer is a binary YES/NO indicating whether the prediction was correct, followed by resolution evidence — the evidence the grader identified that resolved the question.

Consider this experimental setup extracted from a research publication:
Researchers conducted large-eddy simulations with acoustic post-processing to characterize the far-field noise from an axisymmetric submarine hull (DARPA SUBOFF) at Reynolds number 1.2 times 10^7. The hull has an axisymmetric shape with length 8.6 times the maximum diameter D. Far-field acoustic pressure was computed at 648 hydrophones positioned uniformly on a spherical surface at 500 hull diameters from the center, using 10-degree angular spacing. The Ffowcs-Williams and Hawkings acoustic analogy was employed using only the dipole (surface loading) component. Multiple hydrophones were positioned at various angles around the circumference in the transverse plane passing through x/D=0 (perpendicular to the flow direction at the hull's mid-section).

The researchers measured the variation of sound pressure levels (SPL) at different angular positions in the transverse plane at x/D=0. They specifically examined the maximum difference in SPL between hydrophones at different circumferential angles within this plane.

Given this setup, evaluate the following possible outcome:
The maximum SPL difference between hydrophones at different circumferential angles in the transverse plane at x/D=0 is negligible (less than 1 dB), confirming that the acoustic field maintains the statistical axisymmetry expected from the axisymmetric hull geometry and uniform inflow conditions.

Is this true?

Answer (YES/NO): NO